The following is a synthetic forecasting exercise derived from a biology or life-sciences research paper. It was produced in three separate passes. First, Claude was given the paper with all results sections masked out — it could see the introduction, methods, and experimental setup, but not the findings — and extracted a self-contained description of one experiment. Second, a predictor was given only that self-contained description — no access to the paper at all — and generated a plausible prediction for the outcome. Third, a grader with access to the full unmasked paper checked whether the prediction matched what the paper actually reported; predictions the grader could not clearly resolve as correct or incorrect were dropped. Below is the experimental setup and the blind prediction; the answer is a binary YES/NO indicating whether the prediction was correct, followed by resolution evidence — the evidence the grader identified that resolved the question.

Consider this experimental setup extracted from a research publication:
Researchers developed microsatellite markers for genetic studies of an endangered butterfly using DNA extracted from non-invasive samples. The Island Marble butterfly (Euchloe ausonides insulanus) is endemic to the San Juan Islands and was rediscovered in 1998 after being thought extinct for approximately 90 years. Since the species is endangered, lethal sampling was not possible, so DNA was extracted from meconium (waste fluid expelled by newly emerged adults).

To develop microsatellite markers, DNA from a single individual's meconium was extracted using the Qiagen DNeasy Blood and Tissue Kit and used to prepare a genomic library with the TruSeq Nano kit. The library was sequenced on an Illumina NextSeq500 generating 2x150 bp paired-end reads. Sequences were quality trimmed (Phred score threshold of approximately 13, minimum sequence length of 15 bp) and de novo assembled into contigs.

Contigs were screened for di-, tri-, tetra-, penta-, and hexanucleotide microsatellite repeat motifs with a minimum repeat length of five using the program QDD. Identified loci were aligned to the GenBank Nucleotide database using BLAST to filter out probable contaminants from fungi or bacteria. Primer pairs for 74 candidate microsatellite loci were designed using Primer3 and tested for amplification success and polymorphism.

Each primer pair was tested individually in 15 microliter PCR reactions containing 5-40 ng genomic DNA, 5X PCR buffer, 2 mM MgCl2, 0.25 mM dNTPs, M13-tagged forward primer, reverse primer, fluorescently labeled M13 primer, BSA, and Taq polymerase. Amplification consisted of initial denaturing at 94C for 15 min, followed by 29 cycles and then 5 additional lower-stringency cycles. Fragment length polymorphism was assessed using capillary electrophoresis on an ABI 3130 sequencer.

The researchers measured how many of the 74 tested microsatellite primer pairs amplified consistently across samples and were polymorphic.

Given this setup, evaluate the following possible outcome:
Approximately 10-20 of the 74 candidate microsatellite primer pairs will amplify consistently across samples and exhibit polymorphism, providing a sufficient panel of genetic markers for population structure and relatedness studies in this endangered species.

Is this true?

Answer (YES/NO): YES